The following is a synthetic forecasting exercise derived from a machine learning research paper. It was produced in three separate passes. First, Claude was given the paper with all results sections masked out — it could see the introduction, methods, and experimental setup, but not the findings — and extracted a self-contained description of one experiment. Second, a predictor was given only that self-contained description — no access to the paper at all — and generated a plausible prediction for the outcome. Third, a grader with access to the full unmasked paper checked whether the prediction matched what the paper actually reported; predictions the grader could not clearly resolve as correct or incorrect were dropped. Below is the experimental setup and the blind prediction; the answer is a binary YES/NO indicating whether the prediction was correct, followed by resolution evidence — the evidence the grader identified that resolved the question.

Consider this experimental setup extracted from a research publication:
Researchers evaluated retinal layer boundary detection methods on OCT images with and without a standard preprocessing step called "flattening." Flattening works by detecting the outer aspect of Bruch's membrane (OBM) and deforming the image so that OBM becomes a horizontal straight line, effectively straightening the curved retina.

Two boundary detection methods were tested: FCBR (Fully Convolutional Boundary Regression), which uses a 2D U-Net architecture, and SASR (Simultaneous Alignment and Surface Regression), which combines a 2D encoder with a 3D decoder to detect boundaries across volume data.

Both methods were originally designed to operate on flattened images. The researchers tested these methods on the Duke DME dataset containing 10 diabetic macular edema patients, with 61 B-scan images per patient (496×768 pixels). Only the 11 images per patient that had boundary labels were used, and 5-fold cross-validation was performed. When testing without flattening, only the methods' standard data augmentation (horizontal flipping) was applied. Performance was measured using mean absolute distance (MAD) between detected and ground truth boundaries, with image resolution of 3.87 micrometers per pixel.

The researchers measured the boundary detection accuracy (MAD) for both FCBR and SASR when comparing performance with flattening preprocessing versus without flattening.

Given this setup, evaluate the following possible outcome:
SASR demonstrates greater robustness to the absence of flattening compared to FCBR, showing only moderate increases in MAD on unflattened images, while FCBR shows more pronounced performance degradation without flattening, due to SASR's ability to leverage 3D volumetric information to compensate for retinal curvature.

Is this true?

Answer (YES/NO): NO